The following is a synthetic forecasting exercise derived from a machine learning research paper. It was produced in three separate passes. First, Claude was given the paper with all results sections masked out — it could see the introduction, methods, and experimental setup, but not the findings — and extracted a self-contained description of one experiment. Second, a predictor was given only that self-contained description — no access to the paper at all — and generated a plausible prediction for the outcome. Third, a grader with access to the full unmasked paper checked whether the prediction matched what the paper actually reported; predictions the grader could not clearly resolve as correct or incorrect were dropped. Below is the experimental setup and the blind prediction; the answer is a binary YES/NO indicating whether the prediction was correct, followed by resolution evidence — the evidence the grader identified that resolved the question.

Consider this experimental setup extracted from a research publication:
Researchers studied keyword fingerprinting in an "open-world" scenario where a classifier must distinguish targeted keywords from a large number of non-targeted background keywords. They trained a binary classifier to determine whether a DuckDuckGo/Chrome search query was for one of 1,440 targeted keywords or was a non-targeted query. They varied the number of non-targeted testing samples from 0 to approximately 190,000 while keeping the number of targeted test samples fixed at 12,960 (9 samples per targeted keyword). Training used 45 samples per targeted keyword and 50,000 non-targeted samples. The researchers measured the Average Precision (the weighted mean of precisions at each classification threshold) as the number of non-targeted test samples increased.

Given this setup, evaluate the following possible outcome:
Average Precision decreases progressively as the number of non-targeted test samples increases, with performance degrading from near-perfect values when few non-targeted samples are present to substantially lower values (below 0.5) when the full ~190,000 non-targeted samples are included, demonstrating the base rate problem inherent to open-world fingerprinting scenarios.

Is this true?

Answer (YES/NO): NO